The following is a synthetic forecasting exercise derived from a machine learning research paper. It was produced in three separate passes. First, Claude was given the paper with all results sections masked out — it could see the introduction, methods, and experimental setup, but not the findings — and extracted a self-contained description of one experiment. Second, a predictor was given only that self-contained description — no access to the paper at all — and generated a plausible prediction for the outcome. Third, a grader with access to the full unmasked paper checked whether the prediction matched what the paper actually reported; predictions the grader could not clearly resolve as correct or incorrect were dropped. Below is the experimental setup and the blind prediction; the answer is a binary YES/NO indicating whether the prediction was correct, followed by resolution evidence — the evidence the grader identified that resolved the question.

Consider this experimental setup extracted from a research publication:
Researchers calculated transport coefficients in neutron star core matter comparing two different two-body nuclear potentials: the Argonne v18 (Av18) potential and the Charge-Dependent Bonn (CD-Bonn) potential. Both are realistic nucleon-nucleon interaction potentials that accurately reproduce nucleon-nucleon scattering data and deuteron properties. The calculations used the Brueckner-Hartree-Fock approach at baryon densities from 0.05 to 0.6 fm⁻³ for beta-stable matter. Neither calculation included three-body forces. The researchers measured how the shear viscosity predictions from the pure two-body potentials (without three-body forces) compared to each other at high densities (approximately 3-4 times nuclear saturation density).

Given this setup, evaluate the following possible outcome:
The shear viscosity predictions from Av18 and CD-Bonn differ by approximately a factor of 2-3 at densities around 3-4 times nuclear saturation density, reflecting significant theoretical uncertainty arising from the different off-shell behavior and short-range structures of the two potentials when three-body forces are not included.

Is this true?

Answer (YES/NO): NO